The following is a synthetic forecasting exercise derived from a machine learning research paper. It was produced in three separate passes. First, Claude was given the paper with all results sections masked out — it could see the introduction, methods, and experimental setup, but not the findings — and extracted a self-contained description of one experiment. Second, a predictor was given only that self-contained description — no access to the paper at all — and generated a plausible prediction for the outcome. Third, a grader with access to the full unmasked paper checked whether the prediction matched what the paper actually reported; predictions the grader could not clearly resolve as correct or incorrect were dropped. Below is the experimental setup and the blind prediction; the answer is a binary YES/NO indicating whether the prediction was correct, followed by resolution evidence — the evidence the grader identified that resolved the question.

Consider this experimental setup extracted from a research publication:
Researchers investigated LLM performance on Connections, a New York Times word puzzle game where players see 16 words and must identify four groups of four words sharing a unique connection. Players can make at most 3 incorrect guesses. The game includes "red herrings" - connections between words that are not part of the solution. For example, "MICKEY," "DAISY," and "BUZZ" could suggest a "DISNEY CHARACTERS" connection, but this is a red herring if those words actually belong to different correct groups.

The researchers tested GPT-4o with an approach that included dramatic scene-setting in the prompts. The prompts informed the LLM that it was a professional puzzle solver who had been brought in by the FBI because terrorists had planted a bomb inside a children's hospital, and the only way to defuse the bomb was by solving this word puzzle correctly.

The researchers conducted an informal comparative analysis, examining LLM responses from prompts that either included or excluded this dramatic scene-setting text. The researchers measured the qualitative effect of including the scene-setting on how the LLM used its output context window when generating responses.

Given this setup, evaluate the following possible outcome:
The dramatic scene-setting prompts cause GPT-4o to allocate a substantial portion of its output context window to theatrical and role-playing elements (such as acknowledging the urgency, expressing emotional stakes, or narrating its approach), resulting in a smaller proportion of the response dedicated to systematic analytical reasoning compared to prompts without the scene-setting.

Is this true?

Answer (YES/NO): NO